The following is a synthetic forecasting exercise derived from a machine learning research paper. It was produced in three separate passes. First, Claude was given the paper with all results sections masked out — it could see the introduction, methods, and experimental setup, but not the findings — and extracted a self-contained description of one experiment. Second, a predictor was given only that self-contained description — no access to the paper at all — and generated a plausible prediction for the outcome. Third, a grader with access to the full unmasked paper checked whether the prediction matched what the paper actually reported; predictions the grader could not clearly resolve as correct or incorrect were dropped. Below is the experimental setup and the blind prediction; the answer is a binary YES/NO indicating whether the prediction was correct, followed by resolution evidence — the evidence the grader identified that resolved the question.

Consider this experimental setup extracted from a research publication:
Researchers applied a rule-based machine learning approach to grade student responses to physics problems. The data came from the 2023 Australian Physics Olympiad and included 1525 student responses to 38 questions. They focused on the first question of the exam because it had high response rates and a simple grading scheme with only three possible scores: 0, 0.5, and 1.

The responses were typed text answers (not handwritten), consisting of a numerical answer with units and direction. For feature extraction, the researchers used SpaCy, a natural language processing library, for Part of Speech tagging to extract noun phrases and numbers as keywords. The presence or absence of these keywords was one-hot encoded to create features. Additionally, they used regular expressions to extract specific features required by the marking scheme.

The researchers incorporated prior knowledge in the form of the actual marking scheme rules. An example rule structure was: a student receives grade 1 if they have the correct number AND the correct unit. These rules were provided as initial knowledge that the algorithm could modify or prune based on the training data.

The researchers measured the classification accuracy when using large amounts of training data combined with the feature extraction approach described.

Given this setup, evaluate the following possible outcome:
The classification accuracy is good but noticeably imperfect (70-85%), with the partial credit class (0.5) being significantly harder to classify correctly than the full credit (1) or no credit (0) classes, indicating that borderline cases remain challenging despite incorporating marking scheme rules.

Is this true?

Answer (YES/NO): NO